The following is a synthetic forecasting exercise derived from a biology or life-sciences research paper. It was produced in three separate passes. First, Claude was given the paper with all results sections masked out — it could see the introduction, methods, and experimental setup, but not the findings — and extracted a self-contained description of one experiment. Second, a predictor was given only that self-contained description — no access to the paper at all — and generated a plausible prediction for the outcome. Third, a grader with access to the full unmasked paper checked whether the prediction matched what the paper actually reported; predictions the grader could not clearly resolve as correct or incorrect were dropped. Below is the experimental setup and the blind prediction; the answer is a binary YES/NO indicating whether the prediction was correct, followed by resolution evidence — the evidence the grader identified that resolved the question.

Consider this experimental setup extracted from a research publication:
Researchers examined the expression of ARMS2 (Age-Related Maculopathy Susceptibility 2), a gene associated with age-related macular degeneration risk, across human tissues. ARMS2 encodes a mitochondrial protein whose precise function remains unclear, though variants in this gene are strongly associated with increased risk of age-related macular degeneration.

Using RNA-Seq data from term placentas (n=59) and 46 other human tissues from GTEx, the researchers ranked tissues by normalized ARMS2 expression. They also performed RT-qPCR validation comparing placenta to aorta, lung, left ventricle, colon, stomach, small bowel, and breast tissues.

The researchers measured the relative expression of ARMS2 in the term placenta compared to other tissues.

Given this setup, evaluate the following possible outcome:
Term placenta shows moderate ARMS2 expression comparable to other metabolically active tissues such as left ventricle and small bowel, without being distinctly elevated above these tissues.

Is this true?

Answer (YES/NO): NO